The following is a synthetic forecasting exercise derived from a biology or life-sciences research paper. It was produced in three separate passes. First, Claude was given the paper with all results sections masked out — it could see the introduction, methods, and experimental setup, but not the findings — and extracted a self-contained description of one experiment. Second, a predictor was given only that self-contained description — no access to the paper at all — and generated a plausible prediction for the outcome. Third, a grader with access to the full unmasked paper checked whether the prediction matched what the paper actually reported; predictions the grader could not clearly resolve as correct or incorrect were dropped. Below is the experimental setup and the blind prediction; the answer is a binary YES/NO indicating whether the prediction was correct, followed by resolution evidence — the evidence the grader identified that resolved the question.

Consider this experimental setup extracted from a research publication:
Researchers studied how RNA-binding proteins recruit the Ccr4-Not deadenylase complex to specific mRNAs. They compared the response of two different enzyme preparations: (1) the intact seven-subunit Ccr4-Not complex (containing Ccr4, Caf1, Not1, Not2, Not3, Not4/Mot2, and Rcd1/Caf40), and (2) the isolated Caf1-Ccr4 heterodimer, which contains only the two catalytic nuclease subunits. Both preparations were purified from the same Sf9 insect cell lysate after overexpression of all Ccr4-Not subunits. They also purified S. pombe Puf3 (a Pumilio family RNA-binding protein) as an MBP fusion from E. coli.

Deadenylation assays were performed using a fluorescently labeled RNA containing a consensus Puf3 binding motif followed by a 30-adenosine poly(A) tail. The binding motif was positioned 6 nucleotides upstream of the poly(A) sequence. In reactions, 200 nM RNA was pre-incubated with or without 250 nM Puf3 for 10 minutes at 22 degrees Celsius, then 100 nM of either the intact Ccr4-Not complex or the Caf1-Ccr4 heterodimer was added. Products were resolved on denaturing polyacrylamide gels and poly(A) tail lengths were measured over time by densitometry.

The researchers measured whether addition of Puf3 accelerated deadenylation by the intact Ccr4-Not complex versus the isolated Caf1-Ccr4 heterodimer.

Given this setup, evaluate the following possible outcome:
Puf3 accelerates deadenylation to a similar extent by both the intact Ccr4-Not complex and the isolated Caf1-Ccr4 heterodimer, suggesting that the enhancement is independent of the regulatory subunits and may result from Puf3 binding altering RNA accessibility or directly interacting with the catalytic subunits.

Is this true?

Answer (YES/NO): NO